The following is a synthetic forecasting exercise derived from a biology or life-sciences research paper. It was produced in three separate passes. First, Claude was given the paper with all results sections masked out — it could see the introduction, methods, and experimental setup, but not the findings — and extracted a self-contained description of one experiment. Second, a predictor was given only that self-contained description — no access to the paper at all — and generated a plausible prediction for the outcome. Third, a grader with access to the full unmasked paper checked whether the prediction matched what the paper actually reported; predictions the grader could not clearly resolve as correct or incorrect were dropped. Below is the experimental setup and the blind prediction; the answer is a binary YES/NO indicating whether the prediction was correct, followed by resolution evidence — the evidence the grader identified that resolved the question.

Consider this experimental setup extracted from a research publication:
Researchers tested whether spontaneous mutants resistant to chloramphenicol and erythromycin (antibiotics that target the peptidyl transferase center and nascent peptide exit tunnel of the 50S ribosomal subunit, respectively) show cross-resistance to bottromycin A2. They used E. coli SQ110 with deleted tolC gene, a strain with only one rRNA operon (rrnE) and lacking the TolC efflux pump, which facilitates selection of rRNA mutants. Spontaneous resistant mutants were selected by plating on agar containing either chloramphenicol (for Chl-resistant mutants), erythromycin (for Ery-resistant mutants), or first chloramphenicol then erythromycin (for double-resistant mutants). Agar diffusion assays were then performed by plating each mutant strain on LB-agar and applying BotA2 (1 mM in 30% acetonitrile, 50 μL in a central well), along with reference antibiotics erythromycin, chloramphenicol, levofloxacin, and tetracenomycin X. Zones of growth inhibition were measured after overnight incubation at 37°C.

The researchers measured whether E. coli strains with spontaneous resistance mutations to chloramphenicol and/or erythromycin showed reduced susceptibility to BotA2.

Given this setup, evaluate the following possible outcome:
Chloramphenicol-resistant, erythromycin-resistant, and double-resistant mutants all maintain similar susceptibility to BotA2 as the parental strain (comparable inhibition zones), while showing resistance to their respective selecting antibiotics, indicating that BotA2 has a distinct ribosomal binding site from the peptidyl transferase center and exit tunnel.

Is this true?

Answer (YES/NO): YES